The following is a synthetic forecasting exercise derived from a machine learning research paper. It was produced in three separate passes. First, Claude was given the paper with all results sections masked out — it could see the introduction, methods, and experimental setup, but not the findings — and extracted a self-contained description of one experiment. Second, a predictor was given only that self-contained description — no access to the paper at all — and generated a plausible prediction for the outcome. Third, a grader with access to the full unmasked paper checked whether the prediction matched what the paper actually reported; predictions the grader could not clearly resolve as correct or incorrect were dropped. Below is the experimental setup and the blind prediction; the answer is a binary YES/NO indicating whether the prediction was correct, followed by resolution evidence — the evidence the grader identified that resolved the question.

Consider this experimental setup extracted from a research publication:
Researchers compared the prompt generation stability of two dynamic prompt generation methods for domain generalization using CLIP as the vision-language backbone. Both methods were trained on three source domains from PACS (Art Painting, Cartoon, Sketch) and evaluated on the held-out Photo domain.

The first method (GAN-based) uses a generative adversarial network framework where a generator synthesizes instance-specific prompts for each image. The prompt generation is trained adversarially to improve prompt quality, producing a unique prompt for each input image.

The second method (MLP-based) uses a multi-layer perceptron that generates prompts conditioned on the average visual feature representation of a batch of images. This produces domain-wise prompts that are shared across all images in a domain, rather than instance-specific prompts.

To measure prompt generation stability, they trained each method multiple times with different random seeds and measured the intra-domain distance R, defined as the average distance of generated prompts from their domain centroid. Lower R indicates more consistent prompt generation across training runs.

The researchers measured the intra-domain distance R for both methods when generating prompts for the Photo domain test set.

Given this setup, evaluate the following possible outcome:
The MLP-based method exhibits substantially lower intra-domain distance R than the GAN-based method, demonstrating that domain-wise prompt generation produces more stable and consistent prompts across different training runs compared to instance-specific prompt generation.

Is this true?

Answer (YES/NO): NO